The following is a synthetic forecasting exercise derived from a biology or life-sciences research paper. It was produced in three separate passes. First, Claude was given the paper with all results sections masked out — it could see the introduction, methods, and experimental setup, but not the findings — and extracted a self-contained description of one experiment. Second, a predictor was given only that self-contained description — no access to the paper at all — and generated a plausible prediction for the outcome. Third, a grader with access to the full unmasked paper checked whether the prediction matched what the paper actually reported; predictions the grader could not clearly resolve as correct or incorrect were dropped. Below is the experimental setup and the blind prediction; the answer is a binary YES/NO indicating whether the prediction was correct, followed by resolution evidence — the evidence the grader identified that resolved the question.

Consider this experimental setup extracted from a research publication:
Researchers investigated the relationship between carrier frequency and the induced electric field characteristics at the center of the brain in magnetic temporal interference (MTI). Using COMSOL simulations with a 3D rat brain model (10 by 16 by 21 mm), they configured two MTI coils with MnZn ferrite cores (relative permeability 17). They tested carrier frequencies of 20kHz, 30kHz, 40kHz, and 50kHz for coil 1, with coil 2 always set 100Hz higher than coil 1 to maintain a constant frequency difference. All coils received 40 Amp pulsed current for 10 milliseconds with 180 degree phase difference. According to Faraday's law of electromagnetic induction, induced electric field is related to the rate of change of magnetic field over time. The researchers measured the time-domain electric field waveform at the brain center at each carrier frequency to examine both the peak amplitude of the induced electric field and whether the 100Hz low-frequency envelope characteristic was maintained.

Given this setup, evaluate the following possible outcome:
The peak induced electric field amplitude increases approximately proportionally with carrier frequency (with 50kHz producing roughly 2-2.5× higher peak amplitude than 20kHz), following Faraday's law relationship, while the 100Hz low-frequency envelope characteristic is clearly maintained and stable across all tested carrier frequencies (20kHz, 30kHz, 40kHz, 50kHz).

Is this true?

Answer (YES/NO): YES